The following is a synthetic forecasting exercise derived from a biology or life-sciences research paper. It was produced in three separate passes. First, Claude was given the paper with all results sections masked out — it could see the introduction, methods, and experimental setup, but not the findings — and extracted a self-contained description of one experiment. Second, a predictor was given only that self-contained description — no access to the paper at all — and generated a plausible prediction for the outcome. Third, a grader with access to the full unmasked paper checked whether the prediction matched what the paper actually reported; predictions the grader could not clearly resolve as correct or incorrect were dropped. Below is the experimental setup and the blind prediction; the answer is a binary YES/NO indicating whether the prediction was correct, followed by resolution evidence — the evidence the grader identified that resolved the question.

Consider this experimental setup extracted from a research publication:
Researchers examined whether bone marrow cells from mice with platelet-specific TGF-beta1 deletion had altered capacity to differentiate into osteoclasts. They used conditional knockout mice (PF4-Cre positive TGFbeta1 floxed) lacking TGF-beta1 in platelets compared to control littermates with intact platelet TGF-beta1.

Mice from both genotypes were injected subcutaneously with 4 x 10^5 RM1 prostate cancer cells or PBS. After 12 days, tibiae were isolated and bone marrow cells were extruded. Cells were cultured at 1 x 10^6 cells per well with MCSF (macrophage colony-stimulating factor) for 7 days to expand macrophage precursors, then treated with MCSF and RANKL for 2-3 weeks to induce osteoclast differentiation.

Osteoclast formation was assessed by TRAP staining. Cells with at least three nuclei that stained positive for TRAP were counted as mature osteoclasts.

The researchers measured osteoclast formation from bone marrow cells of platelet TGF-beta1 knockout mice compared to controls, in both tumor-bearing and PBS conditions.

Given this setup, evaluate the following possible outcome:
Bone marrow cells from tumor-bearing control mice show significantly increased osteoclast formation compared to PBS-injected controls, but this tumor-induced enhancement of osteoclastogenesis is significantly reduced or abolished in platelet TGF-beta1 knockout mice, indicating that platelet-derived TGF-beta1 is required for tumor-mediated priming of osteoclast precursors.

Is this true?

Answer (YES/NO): NO